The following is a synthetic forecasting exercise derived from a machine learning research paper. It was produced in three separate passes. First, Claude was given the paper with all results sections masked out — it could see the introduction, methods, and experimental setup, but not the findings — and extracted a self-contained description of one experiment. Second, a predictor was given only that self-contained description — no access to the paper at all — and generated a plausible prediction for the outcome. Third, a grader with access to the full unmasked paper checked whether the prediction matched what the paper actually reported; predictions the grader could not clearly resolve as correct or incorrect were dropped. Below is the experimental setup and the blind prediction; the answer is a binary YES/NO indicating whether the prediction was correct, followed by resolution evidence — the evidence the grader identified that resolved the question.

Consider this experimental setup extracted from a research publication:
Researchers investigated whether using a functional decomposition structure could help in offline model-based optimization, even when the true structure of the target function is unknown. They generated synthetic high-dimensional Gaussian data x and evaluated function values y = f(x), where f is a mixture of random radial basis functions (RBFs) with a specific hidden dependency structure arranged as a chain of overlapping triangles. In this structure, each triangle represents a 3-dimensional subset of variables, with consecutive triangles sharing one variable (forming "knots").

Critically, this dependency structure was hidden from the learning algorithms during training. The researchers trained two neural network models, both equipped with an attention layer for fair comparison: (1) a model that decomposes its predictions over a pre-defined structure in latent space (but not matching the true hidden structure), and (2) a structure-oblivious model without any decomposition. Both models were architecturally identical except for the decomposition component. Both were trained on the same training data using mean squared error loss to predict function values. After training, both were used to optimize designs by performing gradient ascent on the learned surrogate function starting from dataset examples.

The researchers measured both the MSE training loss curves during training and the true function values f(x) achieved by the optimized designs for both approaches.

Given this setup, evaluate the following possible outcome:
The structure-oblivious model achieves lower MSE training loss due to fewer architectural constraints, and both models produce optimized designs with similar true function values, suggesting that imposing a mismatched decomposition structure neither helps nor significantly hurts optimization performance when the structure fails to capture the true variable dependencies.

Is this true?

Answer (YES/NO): NO